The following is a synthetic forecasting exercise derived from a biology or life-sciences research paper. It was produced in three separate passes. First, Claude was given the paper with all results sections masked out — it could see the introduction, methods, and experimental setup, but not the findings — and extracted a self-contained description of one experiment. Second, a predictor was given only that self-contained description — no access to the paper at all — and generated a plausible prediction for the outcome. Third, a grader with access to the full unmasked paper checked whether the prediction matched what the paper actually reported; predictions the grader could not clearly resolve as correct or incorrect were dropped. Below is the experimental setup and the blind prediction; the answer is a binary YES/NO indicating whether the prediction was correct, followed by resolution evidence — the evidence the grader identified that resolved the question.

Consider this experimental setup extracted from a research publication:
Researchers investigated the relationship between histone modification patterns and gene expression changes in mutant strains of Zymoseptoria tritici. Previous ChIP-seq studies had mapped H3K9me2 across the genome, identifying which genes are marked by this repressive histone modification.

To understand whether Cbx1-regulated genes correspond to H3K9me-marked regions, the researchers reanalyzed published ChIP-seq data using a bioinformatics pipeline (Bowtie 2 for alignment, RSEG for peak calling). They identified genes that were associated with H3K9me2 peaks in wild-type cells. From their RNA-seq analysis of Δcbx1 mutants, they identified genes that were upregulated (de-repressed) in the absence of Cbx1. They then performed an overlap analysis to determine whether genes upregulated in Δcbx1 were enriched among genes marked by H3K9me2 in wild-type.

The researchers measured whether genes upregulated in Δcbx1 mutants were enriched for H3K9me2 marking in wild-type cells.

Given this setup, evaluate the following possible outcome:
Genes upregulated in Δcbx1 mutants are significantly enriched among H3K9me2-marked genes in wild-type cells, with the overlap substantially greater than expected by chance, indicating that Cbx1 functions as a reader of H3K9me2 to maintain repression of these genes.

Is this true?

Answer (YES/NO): NO